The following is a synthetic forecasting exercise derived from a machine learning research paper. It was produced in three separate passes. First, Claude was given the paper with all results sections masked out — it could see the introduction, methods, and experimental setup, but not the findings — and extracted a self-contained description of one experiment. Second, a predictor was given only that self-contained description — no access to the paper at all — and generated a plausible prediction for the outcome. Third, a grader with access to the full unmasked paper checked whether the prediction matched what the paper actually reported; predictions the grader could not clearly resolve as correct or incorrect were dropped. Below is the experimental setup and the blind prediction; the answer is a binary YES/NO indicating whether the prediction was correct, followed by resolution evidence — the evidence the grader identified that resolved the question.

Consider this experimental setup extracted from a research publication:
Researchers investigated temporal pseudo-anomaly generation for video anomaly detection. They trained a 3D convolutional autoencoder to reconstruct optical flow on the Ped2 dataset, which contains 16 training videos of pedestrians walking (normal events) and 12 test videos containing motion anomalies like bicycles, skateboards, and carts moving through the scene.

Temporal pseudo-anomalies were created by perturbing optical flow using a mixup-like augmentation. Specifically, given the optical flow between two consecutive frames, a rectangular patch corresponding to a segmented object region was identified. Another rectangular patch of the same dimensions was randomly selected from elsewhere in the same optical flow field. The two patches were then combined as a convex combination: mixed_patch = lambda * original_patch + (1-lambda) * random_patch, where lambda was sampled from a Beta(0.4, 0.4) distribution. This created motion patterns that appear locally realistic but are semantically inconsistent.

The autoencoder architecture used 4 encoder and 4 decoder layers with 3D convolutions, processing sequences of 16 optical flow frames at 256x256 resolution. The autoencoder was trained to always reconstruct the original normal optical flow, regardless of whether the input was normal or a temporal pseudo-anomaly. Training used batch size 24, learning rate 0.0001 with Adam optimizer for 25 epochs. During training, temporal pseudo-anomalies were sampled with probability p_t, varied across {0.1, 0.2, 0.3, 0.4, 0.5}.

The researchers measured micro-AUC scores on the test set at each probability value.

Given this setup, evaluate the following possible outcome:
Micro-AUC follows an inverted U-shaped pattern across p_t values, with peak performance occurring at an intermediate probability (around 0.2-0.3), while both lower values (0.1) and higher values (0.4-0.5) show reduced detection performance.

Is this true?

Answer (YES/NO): NO